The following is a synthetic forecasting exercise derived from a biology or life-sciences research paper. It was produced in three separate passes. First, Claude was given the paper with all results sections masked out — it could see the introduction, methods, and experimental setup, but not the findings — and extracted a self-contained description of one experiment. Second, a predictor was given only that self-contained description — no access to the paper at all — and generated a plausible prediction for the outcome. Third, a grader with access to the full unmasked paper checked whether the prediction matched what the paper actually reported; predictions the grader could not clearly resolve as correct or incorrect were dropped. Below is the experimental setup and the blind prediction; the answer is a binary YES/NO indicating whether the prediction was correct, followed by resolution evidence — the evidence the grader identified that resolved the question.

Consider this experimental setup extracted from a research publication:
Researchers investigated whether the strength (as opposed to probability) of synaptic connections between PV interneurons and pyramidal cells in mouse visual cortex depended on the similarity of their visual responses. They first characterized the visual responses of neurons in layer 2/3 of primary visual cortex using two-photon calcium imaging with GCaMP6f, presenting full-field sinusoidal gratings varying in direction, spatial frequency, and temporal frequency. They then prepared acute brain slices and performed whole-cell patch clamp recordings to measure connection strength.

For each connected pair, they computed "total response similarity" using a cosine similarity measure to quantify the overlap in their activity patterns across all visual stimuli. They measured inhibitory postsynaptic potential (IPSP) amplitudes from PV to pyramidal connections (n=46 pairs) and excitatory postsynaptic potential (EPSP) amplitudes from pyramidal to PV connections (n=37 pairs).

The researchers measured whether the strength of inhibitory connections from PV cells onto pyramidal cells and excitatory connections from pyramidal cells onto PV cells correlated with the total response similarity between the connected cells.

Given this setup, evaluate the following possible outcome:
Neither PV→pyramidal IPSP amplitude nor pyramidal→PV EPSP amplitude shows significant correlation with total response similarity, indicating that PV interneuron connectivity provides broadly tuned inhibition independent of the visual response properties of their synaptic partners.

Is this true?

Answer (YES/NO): NO